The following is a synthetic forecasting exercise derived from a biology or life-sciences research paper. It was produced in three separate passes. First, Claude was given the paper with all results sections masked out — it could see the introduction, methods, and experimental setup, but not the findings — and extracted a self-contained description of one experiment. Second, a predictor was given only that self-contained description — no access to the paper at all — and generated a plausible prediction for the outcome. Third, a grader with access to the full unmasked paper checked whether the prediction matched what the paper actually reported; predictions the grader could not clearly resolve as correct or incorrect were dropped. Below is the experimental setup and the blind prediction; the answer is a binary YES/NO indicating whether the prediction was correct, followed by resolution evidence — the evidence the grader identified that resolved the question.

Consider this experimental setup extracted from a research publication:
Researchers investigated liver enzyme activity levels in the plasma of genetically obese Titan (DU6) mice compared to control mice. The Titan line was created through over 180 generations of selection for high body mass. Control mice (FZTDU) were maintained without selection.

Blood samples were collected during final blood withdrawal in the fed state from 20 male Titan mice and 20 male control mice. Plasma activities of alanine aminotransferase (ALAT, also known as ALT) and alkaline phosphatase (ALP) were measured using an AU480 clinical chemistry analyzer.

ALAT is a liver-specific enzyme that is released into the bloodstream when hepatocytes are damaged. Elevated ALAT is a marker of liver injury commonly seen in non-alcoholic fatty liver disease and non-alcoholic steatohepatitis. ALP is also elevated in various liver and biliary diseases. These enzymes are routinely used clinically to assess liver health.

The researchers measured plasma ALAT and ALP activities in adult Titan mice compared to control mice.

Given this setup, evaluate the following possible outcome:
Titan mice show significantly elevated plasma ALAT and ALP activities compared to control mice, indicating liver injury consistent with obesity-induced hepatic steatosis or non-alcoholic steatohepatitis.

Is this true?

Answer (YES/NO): NO